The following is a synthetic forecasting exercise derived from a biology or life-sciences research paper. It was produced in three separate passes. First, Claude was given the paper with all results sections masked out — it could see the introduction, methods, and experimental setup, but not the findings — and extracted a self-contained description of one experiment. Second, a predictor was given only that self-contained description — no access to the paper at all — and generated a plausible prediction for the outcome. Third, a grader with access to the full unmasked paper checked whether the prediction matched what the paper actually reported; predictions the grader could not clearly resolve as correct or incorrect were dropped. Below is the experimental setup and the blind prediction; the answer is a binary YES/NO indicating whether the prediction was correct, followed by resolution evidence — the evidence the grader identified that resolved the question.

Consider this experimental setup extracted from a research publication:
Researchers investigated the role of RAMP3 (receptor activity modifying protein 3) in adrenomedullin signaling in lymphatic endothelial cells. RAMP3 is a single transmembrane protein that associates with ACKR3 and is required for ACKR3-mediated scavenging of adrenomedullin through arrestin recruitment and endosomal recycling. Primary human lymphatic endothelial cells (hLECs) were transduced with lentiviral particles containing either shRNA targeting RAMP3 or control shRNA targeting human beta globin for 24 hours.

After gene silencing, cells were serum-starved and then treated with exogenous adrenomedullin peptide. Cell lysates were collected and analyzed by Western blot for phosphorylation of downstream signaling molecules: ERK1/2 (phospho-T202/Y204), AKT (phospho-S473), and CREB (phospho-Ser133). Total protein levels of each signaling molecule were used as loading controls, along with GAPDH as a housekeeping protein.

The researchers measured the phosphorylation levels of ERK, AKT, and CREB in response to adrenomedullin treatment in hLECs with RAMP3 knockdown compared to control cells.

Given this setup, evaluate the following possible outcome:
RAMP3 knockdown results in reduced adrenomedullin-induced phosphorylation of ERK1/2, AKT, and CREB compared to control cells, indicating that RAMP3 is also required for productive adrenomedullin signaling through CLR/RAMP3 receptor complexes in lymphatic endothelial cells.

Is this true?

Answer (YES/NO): NO